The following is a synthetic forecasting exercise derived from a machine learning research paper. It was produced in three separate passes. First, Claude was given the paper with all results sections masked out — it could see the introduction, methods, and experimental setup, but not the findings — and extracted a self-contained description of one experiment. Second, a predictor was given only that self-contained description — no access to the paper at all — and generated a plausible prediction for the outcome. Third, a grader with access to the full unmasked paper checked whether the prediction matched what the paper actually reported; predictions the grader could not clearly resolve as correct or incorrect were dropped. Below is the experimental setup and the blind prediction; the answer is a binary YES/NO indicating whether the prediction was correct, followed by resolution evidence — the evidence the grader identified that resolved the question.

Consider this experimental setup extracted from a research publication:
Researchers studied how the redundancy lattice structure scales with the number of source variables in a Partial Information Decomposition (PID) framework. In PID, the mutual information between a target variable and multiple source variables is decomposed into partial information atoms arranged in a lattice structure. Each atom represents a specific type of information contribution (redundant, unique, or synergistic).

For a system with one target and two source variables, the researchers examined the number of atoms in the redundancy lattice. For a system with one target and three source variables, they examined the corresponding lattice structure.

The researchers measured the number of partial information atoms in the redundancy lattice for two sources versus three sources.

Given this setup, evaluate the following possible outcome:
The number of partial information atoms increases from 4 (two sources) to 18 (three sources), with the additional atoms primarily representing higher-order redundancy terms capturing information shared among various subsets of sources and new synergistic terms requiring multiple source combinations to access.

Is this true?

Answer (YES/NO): YES